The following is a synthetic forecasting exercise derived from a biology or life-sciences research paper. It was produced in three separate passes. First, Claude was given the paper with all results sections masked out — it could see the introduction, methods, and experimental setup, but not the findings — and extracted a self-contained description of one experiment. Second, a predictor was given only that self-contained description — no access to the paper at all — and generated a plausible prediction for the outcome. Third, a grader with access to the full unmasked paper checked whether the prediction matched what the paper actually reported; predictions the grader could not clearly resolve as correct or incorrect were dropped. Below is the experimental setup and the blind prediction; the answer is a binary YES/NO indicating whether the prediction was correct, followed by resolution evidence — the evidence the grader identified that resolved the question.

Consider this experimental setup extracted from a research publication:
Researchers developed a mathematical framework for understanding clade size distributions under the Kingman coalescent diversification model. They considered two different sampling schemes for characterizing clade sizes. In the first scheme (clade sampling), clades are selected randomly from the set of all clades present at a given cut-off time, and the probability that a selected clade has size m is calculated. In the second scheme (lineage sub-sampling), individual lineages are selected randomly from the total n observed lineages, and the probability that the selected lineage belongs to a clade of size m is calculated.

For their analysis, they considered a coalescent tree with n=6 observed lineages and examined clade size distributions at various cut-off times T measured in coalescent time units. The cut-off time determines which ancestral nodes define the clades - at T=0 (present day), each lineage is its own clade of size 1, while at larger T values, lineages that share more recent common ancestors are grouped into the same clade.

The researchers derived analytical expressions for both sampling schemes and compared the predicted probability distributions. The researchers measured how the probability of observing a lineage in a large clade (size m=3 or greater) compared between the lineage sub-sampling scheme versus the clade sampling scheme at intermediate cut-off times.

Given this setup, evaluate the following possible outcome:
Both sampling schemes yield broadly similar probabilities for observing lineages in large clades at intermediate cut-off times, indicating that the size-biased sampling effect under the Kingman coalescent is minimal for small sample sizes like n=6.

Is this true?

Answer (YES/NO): NO